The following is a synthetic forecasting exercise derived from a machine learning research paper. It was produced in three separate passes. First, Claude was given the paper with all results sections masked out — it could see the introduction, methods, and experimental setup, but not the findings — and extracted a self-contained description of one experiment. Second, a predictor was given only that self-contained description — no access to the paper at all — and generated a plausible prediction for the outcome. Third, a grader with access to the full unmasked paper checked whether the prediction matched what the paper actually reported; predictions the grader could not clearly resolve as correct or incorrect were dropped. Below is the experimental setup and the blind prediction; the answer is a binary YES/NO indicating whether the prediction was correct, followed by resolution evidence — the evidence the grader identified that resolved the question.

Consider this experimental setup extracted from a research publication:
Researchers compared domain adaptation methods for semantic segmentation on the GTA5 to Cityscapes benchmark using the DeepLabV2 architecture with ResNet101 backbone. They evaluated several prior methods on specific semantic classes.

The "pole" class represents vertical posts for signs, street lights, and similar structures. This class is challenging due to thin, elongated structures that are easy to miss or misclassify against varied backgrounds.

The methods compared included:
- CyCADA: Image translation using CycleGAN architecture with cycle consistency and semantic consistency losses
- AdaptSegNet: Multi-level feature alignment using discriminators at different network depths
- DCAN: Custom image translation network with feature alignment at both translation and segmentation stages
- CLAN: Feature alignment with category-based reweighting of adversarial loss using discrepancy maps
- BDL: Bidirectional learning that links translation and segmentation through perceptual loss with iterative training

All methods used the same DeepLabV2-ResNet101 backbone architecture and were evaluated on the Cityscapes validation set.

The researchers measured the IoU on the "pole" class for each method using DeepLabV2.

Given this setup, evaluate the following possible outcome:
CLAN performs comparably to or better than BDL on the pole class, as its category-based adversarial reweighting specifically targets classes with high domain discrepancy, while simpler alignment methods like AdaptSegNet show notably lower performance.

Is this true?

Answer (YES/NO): NO